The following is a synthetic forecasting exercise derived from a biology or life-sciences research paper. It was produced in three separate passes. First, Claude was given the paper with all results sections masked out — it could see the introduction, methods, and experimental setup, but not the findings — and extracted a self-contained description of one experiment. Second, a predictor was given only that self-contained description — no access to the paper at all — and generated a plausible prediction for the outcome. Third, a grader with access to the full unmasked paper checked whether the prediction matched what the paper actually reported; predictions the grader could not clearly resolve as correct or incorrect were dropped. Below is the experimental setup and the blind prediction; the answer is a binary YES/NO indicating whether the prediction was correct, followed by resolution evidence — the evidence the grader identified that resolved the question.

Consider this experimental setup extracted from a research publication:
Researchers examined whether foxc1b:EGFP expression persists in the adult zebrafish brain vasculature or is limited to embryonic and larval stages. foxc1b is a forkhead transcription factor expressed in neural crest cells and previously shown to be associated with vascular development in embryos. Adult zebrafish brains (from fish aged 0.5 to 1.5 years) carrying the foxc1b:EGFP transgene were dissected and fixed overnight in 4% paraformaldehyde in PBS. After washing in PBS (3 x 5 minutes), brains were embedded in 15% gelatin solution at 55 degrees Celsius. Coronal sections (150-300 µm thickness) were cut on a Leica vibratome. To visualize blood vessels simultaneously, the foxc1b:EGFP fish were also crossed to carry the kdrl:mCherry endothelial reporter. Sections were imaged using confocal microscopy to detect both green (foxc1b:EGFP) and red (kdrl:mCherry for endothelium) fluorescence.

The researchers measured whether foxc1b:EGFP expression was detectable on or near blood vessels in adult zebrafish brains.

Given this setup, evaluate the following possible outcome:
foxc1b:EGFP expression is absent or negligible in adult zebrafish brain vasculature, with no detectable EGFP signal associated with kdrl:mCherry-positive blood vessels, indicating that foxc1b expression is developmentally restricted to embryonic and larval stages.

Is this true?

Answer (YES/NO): NO